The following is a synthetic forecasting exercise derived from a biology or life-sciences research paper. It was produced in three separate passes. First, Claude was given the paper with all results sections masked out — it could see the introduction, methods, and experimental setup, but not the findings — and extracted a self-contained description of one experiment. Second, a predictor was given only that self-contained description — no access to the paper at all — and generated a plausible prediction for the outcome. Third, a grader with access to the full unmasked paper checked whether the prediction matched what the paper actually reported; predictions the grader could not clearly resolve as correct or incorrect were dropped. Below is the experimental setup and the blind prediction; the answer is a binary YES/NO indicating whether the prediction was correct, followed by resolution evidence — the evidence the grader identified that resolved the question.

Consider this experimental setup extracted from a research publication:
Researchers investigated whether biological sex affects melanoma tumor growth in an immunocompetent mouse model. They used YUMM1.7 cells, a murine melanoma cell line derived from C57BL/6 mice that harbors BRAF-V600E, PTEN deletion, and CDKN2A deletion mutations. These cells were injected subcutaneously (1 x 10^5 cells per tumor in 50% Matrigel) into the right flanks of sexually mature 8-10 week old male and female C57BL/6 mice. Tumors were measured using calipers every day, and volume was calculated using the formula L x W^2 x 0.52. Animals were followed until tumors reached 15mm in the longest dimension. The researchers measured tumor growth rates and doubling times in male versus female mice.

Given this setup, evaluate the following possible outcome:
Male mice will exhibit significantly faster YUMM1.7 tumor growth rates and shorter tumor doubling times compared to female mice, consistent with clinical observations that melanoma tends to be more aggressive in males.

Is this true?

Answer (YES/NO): YES